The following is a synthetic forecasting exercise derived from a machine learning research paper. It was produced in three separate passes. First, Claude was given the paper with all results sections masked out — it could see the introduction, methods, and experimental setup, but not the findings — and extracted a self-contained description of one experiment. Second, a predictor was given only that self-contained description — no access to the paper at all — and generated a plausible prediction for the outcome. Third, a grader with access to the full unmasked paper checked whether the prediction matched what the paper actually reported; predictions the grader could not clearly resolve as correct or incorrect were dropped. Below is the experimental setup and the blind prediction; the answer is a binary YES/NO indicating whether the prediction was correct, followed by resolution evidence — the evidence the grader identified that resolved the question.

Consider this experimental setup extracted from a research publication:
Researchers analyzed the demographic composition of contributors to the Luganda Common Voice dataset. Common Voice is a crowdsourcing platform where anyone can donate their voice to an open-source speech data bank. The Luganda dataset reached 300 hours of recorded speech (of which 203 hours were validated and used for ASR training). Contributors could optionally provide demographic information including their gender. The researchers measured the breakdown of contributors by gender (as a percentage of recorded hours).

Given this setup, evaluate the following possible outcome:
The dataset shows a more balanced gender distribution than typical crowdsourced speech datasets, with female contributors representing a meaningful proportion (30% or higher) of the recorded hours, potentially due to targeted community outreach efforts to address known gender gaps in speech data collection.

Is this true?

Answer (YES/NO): YES